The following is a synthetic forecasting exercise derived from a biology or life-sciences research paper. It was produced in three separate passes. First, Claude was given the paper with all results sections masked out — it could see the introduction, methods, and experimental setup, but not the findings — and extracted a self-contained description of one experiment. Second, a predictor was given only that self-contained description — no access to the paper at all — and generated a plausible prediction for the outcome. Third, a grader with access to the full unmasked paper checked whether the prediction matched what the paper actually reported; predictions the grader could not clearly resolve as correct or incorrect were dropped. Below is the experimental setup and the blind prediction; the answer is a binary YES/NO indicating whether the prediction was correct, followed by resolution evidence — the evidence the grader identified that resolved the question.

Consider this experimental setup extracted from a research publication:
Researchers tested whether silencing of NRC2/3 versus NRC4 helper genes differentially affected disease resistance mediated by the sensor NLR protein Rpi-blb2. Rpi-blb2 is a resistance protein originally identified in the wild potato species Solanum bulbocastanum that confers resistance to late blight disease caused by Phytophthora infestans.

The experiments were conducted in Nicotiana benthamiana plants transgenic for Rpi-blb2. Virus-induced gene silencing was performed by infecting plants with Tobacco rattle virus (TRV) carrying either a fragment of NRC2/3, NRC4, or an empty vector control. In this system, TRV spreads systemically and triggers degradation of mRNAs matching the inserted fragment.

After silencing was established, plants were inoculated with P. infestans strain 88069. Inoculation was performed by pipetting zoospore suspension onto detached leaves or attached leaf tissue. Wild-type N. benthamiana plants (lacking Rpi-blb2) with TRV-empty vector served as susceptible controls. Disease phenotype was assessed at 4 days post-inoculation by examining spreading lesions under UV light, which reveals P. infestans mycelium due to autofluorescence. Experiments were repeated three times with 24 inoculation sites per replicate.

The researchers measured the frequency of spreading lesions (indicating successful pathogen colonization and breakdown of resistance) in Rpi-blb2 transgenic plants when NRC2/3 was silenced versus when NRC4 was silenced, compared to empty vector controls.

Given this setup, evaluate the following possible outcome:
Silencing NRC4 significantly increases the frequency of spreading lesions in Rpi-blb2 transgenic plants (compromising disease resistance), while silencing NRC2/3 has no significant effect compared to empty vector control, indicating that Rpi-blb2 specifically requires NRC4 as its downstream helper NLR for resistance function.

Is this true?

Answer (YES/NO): YES